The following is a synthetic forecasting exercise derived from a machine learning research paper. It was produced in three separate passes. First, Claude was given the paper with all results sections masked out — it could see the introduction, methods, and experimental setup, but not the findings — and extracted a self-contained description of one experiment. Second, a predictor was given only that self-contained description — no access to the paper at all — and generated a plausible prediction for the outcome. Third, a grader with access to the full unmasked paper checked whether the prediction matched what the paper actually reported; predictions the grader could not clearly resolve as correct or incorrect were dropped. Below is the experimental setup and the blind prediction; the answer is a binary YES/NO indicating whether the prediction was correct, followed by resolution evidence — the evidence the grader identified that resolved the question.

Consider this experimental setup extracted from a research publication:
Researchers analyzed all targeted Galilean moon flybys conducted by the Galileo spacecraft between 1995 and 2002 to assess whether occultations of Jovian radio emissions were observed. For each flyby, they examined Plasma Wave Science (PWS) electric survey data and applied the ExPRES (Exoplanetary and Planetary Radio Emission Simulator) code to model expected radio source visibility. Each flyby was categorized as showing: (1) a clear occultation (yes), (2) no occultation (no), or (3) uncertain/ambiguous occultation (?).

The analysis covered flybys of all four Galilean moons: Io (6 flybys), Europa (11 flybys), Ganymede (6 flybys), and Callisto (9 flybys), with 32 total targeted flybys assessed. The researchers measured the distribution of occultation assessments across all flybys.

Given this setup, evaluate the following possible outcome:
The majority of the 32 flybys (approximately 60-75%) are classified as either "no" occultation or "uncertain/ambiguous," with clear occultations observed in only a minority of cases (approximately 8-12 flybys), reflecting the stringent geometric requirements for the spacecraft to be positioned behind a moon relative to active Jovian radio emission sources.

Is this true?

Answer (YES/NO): YES